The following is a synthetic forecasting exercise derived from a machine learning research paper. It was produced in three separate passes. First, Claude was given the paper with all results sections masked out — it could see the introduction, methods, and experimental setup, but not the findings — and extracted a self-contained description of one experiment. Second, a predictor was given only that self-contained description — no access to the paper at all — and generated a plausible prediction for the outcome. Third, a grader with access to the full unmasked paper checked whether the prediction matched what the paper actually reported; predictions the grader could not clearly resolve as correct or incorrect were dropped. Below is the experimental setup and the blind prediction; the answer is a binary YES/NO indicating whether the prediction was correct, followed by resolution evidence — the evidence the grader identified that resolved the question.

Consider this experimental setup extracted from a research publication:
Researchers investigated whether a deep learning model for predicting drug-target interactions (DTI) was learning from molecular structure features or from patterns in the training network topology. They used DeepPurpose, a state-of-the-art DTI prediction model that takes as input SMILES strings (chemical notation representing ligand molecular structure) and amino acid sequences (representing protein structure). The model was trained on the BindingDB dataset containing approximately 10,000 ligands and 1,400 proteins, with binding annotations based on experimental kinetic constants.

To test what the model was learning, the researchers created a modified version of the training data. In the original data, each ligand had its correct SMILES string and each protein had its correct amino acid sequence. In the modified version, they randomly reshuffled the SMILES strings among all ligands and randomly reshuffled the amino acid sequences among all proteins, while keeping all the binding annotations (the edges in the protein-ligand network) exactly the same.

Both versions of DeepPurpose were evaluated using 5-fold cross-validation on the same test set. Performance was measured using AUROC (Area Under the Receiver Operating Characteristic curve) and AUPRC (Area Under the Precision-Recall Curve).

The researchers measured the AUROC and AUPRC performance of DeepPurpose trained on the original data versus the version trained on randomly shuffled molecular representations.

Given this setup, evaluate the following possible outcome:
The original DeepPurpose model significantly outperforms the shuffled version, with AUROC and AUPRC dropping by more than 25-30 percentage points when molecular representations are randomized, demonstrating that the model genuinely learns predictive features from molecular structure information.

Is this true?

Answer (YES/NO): NO